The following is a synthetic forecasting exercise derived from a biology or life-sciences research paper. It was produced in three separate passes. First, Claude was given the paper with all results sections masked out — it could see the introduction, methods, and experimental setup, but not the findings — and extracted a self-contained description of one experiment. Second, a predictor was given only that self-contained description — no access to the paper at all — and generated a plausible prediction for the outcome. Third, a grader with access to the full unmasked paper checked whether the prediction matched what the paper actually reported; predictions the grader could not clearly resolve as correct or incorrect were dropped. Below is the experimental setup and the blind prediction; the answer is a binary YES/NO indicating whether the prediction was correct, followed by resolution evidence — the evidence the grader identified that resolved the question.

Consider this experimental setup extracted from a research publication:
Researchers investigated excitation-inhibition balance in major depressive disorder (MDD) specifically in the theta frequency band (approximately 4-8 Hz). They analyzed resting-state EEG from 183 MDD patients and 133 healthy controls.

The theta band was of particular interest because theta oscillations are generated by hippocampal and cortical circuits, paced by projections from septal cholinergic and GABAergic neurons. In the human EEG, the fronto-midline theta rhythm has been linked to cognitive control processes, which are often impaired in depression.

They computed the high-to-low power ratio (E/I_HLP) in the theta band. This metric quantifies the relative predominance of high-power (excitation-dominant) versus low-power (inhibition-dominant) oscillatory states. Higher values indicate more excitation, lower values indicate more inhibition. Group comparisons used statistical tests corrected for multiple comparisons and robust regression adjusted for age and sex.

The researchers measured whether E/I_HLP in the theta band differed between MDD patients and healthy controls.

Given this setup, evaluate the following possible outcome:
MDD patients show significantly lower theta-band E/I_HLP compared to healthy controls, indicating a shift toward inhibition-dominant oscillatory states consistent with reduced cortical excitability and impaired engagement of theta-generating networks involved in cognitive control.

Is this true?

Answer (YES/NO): NO